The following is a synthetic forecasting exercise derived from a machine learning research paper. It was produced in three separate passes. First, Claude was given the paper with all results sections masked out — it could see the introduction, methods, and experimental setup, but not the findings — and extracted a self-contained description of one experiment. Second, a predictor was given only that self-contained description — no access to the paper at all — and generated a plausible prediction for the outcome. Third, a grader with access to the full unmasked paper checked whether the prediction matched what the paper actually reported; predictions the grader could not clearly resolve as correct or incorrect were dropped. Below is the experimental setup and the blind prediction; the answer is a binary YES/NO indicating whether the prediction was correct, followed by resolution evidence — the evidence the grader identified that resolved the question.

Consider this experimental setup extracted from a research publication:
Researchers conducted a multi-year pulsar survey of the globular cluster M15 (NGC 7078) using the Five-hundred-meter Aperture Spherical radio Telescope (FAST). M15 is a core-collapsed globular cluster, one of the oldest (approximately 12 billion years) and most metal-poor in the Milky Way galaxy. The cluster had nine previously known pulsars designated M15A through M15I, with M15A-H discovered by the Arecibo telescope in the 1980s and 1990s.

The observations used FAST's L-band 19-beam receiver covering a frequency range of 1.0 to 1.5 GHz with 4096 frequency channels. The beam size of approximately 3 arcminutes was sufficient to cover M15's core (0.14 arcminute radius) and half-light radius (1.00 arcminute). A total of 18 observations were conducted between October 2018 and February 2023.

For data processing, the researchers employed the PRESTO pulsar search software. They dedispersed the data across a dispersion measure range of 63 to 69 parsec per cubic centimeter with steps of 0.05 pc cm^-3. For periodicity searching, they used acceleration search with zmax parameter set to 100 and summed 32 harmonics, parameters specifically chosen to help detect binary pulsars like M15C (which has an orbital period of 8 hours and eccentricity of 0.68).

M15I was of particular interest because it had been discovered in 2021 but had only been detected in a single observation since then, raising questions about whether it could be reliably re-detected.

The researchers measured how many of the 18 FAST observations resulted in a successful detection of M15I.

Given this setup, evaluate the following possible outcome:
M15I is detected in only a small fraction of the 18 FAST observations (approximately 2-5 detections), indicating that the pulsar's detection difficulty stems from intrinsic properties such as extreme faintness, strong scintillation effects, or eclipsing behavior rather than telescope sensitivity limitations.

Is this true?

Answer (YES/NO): YES